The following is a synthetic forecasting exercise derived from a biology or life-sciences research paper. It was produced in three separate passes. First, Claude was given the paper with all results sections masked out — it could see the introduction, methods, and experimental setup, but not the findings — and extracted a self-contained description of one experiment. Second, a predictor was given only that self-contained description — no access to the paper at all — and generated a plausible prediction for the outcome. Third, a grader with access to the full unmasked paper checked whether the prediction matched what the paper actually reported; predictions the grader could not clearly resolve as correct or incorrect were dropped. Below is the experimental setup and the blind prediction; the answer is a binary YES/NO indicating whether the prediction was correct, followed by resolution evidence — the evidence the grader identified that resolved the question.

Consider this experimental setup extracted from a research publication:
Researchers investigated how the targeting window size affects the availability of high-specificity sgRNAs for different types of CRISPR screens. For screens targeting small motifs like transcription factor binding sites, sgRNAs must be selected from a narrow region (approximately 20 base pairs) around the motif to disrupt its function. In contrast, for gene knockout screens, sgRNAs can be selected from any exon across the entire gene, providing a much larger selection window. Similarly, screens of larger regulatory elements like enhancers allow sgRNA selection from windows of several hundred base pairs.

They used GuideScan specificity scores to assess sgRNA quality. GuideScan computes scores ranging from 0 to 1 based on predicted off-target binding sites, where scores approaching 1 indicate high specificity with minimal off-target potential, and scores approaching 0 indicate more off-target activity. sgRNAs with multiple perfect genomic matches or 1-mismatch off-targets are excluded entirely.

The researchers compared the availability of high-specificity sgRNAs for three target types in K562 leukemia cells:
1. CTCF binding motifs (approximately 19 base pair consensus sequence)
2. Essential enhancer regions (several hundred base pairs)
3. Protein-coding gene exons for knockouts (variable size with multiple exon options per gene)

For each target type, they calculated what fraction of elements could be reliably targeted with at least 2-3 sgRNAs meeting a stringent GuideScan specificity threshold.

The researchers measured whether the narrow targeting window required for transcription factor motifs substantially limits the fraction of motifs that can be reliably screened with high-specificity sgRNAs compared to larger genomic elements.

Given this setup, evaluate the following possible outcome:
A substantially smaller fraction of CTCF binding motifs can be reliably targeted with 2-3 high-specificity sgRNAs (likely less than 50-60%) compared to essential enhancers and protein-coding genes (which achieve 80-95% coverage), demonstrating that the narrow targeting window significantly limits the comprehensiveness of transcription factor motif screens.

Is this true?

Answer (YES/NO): YES